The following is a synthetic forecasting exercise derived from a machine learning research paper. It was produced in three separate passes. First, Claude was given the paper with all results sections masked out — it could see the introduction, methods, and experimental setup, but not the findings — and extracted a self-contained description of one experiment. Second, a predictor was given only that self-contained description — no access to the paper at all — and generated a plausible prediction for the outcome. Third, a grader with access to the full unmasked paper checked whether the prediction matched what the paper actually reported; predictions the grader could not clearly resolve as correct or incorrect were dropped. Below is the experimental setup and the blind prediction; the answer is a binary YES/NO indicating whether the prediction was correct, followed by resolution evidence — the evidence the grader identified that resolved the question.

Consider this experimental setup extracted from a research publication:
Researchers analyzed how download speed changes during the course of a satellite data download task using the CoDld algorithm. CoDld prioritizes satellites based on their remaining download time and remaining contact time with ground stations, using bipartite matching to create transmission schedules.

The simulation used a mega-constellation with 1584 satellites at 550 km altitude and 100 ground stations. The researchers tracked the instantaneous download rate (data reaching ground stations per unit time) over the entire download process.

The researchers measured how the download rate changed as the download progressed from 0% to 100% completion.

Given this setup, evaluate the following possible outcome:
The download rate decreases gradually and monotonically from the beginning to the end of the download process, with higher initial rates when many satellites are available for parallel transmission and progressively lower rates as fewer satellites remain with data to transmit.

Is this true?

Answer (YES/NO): NO